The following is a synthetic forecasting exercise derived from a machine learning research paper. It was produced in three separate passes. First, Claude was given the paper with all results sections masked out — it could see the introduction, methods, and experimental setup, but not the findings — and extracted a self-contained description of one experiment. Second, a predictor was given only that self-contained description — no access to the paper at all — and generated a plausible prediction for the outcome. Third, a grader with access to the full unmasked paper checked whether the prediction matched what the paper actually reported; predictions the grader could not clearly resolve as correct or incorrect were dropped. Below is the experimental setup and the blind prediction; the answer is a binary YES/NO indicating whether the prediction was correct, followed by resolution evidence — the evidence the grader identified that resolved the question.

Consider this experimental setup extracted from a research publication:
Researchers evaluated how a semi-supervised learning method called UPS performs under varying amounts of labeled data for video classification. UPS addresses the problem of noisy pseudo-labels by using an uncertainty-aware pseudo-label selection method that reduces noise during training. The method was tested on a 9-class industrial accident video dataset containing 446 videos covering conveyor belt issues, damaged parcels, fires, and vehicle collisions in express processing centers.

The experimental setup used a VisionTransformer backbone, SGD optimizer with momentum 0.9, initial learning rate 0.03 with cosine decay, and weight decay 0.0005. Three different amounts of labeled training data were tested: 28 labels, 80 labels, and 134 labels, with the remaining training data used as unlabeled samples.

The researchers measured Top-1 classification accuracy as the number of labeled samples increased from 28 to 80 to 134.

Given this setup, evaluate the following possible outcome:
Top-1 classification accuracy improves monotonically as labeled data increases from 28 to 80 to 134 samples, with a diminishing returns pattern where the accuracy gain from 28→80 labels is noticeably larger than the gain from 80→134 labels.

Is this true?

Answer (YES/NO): YES